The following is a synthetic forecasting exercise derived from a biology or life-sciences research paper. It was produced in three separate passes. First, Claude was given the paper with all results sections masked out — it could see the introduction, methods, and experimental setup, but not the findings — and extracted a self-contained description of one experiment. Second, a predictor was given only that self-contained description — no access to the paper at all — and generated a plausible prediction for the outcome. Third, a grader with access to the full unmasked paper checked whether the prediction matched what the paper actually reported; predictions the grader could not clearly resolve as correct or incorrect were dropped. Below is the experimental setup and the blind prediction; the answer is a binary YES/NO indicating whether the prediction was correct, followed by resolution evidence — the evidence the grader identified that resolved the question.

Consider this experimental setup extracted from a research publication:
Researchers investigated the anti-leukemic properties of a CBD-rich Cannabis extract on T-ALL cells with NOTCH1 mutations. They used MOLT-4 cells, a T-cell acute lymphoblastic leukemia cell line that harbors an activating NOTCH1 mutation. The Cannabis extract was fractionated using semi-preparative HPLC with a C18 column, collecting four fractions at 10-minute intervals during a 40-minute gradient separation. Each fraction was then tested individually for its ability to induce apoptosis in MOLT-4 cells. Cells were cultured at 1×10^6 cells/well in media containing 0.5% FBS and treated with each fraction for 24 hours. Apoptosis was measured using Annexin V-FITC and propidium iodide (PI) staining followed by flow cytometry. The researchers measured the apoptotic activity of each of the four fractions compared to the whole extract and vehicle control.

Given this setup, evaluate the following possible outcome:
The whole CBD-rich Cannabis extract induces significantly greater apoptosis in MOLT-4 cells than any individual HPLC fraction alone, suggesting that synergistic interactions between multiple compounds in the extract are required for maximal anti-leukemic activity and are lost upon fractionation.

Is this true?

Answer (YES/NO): NO